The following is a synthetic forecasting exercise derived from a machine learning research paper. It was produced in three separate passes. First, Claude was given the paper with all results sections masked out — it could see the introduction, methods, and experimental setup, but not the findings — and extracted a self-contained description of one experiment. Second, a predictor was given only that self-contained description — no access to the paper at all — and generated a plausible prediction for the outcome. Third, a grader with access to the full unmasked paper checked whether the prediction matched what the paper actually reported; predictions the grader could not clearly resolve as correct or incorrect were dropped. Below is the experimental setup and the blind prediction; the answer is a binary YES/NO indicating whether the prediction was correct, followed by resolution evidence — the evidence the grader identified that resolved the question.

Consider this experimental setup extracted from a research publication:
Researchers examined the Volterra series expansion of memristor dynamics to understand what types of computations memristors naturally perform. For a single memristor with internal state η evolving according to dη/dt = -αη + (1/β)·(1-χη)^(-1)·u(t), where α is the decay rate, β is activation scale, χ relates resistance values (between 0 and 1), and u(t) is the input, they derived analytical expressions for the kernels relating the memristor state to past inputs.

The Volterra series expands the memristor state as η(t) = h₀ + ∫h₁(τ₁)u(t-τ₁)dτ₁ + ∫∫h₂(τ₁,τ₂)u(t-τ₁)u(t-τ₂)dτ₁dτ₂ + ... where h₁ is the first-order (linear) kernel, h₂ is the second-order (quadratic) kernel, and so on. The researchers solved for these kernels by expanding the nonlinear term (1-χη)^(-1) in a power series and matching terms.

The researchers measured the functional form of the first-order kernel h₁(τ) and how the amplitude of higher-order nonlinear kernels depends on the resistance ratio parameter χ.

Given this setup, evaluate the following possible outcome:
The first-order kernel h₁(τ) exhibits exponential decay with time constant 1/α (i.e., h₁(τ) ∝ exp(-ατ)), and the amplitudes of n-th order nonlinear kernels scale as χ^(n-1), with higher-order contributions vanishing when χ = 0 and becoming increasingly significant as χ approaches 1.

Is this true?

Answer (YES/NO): YES